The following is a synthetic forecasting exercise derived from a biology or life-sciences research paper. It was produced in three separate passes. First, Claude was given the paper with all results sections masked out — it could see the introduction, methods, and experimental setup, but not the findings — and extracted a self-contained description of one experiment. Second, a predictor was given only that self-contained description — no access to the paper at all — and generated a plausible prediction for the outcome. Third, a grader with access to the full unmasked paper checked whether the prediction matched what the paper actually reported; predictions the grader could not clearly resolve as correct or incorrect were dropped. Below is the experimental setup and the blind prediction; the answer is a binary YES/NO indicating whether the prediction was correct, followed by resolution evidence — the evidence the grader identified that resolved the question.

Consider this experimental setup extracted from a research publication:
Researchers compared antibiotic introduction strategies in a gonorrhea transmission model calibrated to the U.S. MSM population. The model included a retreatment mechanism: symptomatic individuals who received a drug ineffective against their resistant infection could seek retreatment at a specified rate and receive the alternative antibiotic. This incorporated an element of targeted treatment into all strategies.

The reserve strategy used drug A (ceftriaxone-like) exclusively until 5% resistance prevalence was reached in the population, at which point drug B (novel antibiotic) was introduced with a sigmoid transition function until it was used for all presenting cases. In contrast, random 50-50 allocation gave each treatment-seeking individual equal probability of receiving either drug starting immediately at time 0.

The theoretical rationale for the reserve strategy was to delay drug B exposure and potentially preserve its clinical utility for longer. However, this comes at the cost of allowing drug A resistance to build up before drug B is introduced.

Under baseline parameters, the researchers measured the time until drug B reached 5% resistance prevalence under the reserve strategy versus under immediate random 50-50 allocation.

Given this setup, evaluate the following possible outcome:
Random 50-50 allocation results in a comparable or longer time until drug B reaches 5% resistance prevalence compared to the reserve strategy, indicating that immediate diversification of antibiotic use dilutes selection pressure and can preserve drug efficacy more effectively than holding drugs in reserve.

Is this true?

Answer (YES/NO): YES